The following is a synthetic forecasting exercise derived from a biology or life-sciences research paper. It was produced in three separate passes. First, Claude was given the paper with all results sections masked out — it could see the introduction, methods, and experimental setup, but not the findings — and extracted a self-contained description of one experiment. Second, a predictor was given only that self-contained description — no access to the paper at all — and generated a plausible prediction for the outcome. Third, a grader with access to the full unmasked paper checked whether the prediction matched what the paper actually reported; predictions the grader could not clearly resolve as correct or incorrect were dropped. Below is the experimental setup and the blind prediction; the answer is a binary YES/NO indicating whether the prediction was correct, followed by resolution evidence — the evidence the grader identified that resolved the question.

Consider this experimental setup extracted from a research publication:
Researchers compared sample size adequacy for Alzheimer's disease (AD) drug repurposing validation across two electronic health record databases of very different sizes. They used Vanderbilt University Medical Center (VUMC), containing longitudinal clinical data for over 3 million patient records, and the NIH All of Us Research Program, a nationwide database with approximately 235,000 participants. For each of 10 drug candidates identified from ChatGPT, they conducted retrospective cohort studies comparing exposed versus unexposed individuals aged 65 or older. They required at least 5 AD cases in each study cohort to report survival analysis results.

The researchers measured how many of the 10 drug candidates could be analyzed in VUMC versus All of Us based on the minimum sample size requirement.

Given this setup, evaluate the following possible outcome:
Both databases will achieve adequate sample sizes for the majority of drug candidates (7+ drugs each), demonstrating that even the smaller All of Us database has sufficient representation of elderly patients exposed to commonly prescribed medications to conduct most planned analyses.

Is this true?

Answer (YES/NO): NO